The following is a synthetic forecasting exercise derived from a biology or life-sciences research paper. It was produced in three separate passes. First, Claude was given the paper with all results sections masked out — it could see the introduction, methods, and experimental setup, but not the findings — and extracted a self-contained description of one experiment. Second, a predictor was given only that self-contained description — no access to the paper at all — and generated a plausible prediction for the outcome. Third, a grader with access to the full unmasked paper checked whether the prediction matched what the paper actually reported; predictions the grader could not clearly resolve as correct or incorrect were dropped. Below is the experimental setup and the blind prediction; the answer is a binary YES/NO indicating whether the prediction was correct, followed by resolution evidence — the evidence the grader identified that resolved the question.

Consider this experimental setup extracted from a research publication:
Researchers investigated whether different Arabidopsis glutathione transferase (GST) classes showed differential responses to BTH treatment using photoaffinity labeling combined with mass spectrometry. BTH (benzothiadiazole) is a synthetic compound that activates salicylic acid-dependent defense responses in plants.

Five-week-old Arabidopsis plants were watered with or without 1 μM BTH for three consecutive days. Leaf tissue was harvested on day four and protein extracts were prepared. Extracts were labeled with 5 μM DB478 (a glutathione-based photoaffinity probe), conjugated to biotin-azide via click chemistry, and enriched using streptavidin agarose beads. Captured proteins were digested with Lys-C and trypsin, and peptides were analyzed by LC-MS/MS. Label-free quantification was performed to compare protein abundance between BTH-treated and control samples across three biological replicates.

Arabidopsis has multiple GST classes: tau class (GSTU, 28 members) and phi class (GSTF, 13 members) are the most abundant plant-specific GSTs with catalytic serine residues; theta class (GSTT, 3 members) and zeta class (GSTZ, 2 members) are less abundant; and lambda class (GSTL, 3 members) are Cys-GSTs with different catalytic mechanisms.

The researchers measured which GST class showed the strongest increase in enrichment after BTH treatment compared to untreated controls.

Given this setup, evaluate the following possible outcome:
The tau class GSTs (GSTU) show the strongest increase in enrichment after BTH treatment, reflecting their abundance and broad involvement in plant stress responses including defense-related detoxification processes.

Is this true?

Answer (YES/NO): NO